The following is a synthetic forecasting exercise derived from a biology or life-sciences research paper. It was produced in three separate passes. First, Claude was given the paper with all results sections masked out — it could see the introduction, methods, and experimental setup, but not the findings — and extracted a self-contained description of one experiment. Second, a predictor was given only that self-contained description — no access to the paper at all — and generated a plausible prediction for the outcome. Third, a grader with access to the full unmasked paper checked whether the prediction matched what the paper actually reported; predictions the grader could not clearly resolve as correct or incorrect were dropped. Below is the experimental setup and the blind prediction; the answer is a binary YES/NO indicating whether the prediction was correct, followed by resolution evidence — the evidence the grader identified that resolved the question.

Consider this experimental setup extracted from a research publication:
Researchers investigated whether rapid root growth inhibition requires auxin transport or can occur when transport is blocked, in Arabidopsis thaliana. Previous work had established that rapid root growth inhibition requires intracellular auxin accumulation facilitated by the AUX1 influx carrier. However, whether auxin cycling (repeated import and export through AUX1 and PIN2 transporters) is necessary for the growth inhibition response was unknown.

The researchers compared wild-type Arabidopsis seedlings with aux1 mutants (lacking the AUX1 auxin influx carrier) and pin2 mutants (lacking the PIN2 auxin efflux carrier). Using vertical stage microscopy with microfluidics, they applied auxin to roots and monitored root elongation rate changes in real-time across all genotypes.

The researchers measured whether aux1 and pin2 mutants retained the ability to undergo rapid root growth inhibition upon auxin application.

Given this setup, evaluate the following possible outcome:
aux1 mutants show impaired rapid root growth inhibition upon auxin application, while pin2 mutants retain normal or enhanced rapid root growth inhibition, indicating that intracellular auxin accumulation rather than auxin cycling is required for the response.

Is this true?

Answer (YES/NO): YES